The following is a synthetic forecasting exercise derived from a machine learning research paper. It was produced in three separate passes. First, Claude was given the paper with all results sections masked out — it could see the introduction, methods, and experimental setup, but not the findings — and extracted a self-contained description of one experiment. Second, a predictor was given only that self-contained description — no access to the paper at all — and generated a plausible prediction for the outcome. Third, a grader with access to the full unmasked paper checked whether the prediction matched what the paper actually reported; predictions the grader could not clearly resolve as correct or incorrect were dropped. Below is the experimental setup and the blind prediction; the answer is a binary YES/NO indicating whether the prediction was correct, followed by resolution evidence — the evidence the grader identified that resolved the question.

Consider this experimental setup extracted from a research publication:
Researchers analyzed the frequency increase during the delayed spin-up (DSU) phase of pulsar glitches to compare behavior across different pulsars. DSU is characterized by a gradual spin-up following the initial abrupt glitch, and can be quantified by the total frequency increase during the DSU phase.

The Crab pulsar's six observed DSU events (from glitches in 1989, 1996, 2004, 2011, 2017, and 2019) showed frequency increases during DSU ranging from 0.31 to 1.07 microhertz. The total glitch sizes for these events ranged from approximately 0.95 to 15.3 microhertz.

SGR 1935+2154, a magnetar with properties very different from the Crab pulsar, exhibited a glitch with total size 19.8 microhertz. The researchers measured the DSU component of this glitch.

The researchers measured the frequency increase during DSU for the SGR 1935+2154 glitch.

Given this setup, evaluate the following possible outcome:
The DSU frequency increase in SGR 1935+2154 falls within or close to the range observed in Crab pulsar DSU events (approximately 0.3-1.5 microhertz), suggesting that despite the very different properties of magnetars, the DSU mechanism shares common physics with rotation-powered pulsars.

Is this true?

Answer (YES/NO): NO